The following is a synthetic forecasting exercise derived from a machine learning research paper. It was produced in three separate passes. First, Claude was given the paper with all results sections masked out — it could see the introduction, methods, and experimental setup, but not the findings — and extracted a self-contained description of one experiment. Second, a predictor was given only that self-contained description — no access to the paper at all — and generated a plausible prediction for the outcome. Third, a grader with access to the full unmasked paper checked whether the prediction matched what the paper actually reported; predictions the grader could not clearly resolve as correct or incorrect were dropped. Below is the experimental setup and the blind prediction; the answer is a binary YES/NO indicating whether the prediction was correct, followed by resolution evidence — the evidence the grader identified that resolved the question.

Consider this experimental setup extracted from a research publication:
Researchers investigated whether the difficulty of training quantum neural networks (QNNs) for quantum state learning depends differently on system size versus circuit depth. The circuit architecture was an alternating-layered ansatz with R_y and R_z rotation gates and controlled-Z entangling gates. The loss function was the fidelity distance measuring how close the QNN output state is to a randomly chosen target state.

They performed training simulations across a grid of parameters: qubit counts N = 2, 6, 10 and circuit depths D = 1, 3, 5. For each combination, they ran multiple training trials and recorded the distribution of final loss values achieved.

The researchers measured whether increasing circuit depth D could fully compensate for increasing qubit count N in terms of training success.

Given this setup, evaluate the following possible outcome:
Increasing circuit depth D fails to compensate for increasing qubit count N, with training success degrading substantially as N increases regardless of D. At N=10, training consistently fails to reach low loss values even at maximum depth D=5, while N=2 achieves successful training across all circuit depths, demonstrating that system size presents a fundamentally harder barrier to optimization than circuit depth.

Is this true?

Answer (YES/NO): YES